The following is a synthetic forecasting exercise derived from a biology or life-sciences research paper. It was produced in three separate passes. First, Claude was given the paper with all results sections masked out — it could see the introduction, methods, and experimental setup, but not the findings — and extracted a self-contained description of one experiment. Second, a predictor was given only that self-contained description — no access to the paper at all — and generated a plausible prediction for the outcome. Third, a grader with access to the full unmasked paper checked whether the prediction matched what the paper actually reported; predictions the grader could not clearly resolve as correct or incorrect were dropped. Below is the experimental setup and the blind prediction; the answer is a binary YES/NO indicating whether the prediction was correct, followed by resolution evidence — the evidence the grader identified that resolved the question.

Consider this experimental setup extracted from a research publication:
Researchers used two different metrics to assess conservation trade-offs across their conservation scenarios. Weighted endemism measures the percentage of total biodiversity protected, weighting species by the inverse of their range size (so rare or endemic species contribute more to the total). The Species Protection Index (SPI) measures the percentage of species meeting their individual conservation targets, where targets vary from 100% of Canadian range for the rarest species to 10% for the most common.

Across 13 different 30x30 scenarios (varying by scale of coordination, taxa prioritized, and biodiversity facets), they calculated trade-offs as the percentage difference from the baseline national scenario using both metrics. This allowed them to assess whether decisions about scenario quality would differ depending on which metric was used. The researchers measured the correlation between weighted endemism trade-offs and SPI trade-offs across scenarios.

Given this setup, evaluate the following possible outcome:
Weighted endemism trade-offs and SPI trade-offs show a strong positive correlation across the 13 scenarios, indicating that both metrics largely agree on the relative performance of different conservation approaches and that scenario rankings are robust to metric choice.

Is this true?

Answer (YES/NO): YES